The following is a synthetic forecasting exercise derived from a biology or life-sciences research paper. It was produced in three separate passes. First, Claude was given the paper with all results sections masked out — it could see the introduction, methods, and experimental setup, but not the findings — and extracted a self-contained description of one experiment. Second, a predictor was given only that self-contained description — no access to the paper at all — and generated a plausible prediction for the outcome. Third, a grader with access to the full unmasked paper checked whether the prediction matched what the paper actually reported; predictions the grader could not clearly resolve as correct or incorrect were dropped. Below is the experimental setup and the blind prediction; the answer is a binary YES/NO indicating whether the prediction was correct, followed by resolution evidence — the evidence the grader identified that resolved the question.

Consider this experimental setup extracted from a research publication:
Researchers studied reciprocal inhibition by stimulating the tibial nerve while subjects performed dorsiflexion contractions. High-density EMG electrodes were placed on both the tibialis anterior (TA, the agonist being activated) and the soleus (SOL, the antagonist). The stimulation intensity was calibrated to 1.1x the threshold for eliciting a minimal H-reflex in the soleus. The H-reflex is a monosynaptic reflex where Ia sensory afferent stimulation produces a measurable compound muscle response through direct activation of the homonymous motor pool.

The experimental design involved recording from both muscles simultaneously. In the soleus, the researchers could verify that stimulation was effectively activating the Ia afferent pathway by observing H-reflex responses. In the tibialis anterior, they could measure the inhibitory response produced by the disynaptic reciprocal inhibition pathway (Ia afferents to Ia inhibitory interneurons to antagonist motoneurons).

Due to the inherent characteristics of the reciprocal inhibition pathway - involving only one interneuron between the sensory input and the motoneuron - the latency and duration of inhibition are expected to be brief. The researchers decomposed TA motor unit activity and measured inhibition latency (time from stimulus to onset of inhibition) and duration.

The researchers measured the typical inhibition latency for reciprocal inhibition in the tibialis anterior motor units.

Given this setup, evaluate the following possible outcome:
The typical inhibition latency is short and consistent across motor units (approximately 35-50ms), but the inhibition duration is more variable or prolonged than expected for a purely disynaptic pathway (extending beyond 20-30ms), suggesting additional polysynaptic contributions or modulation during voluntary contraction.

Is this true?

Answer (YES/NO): YES